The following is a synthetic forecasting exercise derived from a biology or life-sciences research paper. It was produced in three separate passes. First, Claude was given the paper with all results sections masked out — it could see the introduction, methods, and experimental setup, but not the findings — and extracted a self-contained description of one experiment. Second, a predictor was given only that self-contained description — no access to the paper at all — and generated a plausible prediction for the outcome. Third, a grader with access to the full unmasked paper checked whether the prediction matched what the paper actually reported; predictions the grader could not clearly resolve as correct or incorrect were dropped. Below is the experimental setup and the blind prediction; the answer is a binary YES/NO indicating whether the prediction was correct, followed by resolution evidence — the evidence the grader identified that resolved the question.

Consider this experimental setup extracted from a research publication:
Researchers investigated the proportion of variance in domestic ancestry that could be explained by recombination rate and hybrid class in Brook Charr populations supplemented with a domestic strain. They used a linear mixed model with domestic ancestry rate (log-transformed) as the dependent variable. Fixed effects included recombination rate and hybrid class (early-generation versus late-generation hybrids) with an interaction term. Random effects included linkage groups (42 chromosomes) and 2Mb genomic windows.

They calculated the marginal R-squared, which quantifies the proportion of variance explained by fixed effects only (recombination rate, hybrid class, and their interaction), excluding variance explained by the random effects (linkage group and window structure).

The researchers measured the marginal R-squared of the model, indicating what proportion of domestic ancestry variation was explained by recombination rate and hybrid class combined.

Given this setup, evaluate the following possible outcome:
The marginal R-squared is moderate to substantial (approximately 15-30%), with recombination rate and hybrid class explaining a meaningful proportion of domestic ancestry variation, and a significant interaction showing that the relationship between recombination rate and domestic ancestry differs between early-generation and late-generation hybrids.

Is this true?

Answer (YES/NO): NO